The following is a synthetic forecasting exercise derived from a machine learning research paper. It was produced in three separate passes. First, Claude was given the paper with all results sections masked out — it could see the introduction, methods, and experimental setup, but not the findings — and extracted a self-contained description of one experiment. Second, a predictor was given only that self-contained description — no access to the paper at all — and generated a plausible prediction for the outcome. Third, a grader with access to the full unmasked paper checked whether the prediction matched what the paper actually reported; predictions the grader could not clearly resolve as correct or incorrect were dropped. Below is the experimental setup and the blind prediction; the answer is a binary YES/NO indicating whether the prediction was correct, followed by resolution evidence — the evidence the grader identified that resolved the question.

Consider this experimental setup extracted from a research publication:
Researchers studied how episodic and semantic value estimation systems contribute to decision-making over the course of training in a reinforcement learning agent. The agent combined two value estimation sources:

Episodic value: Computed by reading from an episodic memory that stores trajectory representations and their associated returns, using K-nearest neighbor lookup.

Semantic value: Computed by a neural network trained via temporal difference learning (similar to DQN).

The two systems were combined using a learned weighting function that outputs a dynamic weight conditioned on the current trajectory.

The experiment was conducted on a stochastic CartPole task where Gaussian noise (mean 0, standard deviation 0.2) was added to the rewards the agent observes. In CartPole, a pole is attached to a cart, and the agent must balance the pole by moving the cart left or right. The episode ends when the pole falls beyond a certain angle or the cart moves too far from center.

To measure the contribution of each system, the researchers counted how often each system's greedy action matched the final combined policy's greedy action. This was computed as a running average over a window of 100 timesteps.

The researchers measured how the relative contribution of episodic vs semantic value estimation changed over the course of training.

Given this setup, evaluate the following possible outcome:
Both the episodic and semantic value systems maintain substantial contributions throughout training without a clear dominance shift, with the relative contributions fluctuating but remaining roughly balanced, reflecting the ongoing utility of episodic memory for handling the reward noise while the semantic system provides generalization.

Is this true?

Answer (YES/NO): NO